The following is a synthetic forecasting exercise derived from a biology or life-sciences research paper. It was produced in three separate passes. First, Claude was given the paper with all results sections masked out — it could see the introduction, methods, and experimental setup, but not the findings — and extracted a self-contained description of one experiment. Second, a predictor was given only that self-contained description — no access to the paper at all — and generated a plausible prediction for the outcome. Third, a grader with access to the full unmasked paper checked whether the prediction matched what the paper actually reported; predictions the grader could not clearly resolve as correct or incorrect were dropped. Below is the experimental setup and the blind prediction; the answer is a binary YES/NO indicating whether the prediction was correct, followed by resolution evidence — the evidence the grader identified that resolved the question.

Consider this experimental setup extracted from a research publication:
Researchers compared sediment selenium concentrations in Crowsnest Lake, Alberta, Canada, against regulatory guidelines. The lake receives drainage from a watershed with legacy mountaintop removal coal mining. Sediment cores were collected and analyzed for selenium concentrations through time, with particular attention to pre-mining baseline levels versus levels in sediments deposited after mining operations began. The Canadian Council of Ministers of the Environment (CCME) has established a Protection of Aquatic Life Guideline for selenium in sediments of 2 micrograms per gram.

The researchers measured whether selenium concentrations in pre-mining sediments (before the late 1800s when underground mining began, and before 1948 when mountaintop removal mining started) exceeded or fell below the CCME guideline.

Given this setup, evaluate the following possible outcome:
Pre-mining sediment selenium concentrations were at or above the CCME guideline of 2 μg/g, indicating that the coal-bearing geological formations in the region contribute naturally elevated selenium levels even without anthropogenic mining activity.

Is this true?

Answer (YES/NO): YES